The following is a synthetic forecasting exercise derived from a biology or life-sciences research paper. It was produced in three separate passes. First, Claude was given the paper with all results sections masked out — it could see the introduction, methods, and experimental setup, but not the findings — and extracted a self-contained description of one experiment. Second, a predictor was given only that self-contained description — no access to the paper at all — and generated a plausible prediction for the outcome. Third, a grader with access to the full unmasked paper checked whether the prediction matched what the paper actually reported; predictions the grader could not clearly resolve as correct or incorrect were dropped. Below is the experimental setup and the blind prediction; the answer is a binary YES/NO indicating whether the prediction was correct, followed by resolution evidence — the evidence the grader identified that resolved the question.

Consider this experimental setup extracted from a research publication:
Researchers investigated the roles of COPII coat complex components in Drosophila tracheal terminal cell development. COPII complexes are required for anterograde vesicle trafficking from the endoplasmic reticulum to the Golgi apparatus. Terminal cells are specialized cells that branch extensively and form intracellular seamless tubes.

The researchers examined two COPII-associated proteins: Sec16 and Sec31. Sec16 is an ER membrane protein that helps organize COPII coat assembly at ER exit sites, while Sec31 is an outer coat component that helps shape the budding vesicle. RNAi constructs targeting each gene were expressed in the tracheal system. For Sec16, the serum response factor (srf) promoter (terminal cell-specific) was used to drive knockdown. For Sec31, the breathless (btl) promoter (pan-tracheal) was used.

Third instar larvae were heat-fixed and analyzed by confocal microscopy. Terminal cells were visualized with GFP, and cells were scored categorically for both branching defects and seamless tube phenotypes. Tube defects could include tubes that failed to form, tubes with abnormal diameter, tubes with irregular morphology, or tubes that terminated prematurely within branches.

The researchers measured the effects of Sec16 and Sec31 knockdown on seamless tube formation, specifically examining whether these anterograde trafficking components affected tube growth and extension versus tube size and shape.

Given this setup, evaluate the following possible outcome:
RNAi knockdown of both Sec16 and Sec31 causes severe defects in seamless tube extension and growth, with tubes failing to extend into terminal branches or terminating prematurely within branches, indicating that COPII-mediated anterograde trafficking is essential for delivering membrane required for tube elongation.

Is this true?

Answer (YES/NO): NO